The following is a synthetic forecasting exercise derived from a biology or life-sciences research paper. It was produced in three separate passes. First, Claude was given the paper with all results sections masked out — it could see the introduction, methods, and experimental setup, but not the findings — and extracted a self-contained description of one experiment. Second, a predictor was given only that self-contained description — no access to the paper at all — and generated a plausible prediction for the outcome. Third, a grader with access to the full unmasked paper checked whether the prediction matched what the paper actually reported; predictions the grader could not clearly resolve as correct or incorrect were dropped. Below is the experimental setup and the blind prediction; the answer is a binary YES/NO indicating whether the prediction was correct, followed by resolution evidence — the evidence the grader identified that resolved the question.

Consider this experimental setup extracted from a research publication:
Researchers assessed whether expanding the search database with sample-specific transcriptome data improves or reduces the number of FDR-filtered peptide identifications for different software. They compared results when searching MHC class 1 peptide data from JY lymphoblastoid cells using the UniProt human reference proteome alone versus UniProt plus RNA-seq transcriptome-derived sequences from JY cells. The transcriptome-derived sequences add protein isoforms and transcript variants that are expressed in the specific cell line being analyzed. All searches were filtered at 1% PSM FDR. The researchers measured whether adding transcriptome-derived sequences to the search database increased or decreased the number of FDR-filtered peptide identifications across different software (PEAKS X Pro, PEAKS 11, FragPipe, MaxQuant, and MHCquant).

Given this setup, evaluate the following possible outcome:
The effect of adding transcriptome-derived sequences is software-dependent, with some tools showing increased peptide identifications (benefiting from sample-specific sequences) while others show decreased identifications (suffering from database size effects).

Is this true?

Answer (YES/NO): YES